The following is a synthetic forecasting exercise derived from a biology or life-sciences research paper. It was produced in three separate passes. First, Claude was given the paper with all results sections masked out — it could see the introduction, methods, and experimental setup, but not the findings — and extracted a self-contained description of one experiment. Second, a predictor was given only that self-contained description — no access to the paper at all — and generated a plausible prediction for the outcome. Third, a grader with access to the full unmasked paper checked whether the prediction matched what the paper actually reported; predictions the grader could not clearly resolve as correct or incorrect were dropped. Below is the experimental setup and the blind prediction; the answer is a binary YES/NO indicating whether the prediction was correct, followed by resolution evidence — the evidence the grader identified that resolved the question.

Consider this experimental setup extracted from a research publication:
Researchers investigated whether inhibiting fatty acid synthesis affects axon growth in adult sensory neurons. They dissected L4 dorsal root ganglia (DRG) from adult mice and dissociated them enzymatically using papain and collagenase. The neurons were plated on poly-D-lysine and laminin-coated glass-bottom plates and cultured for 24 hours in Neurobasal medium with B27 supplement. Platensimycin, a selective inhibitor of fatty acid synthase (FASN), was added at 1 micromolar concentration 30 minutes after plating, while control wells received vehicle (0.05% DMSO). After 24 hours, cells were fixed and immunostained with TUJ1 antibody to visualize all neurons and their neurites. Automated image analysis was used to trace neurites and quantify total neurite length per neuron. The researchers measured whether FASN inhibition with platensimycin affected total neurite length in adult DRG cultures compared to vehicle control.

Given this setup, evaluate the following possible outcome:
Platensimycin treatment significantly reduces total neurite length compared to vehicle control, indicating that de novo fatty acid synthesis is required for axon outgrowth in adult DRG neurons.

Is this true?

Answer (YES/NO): YES